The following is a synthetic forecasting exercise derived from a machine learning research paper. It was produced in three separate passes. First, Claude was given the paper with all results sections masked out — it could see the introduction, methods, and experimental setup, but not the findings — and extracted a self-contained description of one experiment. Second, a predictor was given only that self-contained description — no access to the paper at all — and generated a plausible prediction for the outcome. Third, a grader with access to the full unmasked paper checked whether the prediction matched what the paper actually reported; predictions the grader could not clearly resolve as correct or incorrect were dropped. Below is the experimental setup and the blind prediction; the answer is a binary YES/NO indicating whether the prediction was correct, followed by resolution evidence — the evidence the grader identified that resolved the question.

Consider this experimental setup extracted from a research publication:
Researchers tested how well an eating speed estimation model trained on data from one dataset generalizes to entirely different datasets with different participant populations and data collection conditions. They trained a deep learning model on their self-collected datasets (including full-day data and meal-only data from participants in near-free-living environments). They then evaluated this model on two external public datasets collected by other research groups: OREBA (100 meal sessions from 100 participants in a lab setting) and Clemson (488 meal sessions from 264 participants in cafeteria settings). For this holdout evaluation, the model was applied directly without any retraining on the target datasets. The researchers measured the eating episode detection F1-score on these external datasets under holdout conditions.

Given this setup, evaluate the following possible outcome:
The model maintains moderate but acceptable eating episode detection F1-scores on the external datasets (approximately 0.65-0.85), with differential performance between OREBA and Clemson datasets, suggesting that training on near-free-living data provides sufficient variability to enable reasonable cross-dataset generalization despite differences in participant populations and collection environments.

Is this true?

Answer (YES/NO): NO